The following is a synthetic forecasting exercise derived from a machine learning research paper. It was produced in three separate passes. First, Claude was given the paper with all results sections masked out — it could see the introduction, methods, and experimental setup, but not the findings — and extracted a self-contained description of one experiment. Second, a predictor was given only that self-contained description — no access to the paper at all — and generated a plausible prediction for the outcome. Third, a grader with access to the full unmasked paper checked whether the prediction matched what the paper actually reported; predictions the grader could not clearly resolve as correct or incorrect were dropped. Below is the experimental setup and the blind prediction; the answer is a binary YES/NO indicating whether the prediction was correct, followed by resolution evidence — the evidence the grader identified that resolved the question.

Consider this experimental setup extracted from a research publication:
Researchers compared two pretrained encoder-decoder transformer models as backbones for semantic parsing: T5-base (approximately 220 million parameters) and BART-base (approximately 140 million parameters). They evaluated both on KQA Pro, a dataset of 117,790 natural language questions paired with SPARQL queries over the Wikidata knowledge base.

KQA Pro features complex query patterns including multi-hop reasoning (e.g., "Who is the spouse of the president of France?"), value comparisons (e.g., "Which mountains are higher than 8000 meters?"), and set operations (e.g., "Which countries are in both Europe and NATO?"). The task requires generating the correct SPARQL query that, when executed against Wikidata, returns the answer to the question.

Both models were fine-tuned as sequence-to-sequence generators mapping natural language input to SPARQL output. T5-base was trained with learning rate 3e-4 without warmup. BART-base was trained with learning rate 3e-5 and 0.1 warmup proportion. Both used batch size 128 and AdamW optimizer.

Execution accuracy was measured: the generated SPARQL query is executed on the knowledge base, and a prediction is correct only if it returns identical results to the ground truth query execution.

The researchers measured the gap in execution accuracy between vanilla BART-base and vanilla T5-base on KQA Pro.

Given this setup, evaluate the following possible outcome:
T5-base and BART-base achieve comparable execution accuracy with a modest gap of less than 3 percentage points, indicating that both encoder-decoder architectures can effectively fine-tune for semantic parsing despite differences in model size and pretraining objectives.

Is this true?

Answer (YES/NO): NO